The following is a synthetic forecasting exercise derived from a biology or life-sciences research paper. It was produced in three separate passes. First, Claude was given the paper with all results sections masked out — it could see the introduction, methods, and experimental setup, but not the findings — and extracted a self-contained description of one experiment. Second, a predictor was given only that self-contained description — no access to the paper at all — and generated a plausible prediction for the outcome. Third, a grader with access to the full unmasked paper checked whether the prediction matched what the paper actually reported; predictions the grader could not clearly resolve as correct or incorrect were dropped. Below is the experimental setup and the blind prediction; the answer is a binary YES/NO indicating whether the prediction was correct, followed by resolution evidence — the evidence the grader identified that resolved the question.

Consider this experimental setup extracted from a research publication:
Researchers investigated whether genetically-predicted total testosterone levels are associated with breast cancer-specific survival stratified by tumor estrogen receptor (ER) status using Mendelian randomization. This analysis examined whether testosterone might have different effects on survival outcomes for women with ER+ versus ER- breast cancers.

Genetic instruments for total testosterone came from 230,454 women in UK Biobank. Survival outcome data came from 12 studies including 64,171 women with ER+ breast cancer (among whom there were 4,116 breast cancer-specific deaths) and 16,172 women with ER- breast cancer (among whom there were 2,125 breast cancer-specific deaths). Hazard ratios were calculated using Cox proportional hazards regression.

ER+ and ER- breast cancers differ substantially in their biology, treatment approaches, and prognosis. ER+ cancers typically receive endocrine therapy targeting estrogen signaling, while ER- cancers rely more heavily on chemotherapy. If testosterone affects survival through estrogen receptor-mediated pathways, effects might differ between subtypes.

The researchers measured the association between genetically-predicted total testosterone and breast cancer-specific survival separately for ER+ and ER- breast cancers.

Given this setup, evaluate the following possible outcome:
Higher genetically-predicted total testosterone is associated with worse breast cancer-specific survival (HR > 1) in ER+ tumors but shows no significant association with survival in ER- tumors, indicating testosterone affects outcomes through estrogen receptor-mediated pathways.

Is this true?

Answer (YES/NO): NO